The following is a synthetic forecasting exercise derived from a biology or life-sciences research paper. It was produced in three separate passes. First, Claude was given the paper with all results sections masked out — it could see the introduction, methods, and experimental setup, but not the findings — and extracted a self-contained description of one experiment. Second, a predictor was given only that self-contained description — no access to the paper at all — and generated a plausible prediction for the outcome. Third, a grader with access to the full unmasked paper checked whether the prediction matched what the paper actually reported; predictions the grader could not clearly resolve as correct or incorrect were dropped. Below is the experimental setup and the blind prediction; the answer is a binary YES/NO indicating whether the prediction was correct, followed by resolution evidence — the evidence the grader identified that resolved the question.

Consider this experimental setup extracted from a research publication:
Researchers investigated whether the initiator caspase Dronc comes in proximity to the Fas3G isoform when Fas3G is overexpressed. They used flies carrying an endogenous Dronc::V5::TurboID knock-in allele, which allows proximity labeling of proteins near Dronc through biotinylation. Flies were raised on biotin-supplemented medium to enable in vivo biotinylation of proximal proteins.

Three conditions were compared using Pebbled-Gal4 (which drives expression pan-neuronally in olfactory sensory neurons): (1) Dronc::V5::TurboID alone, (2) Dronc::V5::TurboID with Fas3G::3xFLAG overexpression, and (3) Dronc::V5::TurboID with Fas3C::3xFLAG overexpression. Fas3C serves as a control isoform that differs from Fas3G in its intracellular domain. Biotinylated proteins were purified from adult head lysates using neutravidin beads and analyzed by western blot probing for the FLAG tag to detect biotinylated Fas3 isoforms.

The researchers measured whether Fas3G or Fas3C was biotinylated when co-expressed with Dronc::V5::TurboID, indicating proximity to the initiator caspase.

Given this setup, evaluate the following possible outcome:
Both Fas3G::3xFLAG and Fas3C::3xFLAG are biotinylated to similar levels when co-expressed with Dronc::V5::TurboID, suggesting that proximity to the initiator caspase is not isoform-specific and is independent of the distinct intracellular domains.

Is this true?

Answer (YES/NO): NO